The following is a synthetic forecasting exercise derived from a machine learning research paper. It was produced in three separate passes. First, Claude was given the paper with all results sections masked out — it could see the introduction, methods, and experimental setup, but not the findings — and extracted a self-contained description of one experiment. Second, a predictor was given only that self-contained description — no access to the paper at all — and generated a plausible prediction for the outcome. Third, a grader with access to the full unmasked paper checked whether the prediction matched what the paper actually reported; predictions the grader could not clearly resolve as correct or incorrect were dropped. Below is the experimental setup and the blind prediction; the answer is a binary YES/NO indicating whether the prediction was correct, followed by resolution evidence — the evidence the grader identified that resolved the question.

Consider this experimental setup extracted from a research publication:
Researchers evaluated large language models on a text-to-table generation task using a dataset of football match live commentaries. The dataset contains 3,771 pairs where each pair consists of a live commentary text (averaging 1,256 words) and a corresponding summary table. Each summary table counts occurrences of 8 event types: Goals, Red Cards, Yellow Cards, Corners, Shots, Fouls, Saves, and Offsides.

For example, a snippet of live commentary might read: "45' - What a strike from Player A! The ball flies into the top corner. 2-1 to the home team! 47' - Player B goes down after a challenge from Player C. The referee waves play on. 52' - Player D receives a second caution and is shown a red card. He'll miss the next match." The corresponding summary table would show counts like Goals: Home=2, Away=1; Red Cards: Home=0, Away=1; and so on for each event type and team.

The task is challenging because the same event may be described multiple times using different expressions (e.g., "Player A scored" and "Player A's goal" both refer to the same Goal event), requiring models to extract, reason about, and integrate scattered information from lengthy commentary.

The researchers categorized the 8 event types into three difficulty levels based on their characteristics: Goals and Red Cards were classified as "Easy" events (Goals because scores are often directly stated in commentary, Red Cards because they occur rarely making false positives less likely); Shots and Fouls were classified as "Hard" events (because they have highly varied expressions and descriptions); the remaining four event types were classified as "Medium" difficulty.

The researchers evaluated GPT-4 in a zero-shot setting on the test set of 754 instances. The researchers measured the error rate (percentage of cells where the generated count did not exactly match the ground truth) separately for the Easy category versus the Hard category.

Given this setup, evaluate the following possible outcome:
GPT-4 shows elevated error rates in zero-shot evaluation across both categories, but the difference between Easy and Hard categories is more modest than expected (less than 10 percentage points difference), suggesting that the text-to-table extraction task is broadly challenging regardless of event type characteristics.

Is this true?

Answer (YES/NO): NO